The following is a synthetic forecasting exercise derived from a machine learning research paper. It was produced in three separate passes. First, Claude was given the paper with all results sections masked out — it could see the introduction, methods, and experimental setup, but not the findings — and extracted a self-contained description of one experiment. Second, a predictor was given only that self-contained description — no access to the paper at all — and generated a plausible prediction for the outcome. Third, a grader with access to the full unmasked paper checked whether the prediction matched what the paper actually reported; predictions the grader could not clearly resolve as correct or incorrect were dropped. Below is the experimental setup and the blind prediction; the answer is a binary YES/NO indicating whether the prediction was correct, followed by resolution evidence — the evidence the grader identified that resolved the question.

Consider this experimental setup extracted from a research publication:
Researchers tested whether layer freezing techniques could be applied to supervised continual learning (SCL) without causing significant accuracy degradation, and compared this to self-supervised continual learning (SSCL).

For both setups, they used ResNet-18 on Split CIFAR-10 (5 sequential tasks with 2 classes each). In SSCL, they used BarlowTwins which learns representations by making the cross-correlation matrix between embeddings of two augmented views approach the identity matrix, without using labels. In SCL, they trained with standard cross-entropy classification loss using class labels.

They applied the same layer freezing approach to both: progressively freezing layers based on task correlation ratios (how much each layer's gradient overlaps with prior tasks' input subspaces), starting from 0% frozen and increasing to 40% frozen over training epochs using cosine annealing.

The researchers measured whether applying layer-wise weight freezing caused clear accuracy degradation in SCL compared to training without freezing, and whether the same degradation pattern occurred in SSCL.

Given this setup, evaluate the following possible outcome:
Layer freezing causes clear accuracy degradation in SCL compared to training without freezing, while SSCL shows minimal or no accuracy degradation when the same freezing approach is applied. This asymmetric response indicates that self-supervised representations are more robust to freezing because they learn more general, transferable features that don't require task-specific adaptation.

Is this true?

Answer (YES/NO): YES